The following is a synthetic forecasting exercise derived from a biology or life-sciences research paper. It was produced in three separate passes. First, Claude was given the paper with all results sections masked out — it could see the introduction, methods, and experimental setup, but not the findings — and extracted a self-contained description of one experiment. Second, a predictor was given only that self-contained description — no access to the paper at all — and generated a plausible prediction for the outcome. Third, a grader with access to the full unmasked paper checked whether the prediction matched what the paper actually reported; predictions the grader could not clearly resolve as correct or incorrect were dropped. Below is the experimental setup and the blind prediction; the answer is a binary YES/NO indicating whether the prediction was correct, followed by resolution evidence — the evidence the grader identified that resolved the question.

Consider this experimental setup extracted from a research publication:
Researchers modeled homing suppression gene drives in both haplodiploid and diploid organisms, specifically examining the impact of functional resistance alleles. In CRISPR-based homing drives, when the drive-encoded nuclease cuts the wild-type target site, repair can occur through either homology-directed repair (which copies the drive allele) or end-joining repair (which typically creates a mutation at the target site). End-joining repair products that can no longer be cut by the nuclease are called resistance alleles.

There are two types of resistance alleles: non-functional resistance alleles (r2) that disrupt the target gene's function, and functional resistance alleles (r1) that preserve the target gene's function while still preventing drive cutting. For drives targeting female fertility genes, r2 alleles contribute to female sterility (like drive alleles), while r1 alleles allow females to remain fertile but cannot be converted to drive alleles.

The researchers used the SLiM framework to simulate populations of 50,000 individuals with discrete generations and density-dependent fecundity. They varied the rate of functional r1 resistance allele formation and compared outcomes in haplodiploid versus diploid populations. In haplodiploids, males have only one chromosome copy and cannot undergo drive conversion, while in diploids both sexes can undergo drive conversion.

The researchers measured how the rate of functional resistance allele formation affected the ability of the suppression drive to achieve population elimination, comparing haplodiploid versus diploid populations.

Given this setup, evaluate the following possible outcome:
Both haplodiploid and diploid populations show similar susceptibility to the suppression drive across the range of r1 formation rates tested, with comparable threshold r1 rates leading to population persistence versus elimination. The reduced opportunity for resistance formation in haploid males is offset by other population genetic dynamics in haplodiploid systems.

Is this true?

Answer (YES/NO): NO